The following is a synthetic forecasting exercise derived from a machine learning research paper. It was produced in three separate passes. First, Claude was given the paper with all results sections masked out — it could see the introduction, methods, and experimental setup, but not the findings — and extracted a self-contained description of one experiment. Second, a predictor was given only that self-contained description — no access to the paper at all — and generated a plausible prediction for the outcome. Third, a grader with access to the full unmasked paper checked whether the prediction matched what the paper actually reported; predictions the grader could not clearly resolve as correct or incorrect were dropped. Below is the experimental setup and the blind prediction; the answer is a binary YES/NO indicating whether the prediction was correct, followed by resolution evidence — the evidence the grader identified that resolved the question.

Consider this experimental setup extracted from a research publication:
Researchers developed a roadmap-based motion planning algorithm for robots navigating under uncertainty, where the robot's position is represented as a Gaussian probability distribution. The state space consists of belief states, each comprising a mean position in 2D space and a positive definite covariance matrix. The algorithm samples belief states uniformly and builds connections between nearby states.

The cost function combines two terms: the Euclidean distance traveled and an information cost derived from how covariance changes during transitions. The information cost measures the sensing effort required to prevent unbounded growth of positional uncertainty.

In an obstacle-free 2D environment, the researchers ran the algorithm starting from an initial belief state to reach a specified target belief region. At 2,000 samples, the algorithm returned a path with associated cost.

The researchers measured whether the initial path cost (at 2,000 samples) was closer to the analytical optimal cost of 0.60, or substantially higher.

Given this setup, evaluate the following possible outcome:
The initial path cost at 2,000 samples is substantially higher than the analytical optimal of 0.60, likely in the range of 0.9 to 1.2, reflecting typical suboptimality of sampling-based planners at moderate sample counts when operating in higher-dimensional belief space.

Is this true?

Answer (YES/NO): YES